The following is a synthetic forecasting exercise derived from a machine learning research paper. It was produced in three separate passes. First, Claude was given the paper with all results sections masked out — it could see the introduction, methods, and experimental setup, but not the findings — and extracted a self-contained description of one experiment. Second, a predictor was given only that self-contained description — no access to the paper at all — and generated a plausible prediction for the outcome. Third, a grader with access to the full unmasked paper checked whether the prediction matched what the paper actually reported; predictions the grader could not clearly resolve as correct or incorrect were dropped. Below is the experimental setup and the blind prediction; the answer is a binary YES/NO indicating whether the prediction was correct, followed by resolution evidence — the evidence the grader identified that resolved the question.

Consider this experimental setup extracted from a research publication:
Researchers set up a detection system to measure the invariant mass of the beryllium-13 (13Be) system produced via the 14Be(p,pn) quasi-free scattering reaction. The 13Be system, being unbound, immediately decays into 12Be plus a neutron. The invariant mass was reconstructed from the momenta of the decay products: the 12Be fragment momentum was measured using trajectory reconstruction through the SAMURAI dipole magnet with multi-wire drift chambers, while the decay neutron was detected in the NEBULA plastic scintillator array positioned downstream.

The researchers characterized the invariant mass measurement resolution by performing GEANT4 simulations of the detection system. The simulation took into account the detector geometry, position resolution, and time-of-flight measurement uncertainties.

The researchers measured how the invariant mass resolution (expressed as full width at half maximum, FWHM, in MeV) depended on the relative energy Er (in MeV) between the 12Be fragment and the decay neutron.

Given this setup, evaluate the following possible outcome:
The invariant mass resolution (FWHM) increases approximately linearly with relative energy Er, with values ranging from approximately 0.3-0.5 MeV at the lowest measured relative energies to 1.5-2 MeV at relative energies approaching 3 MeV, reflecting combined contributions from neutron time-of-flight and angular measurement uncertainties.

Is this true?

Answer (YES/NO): NO